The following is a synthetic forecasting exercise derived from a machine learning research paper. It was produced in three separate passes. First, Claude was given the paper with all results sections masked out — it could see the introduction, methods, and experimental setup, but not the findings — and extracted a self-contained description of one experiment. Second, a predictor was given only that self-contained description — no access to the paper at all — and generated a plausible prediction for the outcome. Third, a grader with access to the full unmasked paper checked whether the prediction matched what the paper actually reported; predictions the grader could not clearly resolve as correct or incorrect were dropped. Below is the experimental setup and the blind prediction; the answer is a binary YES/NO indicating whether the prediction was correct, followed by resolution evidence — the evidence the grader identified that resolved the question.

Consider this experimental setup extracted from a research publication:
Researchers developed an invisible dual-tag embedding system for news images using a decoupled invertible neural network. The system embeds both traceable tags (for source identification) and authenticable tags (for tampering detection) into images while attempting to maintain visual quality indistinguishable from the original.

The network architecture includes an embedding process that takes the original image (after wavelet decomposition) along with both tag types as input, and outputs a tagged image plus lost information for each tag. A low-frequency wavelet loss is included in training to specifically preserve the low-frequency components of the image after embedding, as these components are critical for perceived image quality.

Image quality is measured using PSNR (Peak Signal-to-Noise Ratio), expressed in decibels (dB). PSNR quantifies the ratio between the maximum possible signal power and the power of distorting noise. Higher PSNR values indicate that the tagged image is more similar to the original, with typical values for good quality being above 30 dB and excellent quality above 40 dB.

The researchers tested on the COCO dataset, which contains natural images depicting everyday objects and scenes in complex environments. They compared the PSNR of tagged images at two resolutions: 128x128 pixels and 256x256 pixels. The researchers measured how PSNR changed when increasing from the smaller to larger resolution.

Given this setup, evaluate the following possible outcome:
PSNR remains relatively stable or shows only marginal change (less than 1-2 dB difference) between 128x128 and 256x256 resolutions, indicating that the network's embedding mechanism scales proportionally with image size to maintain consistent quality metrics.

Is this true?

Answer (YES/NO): NO